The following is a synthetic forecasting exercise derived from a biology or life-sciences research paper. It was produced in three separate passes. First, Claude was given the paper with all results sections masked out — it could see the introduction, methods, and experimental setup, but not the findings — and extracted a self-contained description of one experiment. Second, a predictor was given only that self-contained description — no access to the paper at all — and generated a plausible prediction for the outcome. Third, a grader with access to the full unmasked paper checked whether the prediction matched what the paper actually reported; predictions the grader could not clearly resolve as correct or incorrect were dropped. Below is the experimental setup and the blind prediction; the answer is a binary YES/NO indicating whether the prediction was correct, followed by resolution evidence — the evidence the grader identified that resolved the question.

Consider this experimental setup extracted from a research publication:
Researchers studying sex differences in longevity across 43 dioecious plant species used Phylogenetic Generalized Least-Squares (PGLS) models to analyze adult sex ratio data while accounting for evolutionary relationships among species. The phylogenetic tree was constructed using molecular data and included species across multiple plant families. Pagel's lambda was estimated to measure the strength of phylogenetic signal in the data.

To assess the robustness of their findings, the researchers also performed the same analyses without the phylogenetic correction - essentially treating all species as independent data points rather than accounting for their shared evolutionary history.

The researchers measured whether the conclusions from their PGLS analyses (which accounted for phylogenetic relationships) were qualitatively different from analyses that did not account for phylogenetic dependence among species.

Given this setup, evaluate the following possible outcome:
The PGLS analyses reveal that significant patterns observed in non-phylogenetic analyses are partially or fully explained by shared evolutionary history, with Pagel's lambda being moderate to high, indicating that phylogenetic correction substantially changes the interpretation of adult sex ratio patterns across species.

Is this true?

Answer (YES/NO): NO